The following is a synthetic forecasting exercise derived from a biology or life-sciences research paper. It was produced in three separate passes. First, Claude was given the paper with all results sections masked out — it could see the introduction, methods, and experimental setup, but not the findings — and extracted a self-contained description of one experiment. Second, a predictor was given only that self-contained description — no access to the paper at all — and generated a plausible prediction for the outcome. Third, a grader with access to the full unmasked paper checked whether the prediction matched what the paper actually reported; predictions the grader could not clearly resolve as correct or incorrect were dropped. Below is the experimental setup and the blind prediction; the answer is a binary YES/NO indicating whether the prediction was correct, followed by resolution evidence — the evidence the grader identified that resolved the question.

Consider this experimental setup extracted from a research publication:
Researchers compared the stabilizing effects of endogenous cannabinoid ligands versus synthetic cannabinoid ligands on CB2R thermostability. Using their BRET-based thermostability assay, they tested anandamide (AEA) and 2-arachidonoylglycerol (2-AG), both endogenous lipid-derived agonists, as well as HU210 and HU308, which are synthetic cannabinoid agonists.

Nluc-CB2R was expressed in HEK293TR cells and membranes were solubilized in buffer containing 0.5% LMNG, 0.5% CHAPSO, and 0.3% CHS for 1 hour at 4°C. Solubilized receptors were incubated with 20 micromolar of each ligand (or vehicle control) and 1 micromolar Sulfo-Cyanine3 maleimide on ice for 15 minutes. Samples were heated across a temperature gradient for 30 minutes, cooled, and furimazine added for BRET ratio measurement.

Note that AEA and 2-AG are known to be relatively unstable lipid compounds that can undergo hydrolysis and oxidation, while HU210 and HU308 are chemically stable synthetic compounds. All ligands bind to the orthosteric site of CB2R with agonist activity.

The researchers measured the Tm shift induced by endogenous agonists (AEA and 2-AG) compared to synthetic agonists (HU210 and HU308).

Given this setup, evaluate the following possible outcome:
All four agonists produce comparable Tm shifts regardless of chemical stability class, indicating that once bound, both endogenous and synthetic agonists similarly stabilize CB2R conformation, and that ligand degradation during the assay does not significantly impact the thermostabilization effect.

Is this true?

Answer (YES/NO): NO